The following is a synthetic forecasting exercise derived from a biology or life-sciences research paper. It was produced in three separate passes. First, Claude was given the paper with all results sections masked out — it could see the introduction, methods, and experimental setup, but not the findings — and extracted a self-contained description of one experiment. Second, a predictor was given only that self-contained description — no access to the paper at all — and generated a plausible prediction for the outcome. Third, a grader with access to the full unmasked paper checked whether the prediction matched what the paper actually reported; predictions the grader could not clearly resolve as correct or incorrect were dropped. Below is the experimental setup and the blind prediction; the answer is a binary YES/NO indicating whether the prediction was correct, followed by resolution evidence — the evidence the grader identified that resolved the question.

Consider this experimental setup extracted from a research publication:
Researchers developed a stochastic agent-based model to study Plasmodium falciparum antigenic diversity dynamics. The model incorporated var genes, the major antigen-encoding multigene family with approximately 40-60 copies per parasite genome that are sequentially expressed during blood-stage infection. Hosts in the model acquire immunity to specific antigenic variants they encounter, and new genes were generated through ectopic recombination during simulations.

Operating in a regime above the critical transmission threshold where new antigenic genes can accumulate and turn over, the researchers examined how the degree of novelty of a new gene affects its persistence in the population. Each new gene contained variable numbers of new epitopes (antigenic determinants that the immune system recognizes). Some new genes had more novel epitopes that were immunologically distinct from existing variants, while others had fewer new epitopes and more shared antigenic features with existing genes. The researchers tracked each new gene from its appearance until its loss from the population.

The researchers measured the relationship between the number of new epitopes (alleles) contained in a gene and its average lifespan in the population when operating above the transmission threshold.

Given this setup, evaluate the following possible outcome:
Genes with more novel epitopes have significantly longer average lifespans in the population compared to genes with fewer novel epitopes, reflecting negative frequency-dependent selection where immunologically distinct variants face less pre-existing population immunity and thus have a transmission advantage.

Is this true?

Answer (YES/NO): YES